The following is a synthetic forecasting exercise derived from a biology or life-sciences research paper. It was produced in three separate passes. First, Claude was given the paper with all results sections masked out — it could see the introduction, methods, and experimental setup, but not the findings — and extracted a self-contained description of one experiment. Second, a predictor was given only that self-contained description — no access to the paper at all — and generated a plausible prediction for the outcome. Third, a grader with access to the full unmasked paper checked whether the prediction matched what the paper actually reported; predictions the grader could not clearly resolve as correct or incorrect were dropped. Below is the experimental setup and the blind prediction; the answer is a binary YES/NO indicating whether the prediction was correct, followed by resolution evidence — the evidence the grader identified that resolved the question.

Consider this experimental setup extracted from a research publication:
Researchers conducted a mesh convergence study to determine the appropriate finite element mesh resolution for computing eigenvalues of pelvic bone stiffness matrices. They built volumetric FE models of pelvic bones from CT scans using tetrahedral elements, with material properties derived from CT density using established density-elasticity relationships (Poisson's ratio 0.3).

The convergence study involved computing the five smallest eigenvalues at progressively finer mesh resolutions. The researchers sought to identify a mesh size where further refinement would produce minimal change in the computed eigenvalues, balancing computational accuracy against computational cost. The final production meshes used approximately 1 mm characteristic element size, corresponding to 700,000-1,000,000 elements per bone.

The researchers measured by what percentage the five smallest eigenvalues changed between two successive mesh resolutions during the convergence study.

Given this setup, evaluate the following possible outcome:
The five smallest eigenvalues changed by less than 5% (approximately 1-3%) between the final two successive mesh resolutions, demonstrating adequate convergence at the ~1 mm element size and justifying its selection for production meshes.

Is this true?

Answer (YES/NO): NO